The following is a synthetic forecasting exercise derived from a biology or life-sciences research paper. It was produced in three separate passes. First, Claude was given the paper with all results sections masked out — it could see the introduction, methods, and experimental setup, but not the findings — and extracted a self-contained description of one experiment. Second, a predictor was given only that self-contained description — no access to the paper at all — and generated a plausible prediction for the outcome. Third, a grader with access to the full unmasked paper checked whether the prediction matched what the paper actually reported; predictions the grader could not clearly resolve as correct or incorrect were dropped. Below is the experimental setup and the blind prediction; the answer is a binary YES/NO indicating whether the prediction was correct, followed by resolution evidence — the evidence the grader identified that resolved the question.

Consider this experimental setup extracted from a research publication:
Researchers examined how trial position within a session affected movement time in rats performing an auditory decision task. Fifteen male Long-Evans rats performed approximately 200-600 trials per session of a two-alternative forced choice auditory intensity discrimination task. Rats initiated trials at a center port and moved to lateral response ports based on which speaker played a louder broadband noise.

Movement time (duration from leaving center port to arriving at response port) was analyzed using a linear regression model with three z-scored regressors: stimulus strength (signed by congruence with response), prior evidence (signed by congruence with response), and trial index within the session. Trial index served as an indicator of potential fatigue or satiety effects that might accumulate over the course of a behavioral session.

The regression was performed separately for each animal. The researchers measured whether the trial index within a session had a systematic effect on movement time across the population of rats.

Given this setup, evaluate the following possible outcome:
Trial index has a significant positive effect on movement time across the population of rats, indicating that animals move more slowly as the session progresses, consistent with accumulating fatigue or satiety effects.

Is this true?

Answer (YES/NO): YES